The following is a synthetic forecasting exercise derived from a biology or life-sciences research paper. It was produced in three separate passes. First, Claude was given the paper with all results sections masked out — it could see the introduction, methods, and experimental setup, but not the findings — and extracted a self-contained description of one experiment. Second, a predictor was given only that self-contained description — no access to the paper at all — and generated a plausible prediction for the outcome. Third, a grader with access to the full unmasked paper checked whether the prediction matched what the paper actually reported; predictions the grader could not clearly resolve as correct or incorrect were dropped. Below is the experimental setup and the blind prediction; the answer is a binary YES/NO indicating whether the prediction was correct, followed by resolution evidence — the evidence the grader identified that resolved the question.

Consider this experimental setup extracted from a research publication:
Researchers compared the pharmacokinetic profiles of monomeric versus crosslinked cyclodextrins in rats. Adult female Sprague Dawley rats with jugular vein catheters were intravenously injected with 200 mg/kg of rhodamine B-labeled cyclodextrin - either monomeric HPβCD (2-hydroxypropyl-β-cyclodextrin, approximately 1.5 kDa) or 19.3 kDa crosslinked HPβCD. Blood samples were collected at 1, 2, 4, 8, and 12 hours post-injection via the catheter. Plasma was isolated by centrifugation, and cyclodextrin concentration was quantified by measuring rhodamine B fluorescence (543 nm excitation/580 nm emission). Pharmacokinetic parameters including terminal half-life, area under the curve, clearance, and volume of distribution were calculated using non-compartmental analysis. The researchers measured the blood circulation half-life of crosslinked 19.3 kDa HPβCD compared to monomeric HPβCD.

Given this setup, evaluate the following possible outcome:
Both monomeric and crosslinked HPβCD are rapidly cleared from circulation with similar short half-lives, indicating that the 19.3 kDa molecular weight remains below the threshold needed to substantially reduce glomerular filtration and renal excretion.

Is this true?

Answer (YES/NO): NO